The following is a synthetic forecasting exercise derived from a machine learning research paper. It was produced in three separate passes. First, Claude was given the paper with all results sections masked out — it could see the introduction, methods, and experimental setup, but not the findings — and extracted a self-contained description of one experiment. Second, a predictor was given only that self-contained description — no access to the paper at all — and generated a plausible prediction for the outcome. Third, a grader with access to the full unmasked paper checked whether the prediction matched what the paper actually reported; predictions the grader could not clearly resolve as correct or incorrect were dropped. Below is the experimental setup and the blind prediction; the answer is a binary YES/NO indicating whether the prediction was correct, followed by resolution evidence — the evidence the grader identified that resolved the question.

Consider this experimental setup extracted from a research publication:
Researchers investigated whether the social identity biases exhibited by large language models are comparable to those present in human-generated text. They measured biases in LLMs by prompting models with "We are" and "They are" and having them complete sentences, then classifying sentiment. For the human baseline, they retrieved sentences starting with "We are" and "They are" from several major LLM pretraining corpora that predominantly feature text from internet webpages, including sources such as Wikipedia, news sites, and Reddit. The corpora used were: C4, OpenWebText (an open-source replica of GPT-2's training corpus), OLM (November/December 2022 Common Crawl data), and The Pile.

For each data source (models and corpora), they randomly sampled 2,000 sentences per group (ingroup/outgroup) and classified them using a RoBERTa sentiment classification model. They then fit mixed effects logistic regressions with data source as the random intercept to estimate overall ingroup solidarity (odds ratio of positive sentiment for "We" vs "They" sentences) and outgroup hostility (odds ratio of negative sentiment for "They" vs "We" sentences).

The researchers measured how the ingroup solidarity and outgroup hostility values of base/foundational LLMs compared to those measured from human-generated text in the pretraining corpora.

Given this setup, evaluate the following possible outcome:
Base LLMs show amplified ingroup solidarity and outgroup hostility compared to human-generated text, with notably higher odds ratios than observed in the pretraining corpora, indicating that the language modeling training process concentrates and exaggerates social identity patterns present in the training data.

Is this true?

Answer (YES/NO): NO